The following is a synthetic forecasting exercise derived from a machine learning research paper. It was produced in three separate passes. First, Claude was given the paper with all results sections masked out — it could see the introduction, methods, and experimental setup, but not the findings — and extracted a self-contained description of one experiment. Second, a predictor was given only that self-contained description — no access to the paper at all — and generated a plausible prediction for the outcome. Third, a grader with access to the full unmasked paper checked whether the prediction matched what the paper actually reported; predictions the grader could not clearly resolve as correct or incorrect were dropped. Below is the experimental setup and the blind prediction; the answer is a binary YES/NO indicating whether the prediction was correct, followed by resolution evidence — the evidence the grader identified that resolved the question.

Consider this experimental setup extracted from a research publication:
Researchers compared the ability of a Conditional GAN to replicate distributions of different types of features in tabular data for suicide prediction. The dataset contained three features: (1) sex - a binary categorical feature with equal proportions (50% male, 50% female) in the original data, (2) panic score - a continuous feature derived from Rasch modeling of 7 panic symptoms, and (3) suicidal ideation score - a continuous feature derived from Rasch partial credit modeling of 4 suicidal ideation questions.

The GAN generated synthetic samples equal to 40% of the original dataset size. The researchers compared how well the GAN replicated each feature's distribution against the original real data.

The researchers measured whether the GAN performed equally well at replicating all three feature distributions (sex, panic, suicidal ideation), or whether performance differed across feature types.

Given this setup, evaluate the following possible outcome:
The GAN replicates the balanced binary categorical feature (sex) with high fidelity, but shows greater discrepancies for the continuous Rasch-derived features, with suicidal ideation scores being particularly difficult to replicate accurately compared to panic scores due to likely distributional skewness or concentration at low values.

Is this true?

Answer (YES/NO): NO